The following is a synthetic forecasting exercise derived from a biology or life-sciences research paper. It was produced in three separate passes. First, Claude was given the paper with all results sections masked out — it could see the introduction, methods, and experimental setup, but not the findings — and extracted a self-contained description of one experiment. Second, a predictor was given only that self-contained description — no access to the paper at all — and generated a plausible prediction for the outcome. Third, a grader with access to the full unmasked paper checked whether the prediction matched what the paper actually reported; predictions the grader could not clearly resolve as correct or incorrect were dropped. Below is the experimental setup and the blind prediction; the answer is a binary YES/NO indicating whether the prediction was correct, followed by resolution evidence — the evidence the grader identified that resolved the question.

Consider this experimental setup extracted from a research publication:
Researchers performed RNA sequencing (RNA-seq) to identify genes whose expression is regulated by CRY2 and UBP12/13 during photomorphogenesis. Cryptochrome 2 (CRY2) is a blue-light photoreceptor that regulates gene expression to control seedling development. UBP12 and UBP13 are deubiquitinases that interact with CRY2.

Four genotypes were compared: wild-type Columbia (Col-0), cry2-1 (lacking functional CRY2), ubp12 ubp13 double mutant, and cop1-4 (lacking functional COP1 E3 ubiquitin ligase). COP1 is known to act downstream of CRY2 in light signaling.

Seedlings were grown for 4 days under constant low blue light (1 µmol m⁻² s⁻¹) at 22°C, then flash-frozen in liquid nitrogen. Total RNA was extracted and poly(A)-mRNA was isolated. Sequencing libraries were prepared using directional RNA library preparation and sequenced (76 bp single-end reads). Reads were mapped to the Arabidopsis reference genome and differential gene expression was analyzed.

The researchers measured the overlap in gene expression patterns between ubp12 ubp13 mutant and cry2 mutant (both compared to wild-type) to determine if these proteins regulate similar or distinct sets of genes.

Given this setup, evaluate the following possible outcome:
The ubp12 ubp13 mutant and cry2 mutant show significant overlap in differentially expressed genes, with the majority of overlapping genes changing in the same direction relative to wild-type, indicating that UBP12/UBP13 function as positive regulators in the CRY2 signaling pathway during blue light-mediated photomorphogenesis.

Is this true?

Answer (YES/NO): NO